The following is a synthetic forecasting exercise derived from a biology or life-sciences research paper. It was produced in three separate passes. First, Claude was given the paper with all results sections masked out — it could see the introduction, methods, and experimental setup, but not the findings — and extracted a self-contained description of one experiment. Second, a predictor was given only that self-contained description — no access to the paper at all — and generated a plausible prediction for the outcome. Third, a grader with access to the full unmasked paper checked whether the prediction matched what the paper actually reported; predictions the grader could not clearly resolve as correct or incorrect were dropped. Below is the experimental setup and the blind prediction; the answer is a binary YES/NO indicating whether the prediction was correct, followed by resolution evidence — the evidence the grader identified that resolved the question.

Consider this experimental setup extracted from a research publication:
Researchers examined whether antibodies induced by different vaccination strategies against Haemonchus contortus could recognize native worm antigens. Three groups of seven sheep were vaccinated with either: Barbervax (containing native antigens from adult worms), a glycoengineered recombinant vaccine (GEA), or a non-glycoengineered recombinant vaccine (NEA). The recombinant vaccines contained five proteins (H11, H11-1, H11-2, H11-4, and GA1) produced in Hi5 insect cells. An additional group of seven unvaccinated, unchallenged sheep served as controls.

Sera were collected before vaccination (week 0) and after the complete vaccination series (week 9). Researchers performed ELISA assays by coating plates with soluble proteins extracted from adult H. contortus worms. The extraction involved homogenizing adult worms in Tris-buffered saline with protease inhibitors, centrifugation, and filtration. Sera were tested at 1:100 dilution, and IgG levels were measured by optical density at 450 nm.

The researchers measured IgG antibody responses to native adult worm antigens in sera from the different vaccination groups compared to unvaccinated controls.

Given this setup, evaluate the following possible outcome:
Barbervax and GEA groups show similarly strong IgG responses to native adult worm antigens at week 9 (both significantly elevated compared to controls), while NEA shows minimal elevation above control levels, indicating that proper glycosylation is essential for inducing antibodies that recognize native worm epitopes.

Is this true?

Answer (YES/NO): NO